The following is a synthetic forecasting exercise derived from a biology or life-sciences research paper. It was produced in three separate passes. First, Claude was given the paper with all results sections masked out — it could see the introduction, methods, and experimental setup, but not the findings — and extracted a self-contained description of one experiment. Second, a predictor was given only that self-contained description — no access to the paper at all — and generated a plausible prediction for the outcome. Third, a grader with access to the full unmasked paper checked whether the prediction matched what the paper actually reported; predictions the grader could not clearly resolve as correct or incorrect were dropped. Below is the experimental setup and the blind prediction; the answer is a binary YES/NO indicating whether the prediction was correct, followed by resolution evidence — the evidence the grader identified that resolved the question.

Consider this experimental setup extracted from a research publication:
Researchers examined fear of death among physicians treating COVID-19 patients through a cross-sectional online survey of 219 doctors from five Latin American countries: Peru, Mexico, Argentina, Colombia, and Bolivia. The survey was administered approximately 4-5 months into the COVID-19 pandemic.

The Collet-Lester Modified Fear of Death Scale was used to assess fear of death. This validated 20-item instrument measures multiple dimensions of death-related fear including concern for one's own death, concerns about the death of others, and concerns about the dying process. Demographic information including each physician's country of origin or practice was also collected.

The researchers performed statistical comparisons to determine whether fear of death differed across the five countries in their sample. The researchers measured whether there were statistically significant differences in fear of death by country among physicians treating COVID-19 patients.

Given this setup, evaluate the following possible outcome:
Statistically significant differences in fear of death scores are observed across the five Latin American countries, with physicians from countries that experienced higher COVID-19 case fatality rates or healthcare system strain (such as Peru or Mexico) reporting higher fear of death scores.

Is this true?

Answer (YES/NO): NO